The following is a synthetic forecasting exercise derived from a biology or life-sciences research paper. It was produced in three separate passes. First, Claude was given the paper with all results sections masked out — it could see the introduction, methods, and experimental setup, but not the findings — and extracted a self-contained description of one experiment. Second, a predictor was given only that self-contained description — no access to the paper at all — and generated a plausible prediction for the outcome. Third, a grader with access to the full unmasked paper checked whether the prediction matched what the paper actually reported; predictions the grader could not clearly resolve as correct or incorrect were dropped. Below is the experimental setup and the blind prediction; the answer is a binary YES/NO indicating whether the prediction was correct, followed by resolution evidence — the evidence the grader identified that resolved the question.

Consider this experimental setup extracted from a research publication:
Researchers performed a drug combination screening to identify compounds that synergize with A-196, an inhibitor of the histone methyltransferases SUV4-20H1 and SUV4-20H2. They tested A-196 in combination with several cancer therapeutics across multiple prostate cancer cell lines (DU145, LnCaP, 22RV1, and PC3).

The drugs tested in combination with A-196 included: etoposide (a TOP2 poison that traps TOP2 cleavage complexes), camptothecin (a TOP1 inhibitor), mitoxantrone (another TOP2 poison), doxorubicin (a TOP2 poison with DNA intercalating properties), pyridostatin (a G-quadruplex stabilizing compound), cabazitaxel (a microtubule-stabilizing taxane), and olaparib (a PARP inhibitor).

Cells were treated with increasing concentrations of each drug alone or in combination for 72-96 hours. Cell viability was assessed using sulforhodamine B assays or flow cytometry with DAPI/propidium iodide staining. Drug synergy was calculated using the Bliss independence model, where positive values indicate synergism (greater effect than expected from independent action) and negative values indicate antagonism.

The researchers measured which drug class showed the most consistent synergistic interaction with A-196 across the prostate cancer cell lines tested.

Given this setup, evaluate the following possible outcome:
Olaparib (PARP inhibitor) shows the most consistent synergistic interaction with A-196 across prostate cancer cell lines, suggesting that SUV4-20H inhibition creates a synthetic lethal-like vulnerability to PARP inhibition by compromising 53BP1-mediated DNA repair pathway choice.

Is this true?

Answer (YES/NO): NO